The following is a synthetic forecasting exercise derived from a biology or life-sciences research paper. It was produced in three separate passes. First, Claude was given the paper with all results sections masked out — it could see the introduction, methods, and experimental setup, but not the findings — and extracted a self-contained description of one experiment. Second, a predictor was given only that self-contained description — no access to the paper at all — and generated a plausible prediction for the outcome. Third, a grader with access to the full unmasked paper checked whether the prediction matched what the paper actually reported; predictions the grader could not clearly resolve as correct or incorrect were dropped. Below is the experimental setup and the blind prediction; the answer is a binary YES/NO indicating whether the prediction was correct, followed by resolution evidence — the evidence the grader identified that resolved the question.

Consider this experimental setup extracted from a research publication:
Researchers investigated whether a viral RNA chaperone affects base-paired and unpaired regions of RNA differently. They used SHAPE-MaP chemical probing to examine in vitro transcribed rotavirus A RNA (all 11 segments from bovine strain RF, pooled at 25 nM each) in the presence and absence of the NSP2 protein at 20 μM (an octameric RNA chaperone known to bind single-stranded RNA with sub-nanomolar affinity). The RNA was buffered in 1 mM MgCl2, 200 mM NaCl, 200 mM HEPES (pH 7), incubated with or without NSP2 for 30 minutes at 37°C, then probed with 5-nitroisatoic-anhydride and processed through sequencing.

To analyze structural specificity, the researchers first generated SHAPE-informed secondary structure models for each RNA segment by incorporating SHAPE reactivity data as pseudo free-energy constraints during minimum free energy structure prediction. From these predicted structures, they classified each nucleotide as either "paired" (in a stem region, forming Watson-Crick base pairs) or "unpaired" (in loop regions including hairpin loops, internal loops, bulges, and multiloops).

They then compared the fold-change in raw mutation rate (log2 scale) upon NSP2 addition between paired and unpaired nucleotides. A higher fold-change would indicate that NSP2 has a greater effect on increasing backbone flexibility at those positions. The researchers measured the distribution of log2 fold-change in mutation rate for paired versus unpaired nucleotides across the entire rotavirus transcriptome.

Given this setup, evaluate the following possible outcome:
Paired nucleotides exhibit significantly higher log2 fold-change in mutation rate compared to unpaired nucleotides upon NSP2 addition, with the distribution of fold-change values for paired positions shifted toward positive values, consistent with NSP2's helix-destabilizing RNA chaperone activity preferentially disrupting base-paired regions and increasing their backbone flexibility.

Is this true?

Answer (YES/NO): YES